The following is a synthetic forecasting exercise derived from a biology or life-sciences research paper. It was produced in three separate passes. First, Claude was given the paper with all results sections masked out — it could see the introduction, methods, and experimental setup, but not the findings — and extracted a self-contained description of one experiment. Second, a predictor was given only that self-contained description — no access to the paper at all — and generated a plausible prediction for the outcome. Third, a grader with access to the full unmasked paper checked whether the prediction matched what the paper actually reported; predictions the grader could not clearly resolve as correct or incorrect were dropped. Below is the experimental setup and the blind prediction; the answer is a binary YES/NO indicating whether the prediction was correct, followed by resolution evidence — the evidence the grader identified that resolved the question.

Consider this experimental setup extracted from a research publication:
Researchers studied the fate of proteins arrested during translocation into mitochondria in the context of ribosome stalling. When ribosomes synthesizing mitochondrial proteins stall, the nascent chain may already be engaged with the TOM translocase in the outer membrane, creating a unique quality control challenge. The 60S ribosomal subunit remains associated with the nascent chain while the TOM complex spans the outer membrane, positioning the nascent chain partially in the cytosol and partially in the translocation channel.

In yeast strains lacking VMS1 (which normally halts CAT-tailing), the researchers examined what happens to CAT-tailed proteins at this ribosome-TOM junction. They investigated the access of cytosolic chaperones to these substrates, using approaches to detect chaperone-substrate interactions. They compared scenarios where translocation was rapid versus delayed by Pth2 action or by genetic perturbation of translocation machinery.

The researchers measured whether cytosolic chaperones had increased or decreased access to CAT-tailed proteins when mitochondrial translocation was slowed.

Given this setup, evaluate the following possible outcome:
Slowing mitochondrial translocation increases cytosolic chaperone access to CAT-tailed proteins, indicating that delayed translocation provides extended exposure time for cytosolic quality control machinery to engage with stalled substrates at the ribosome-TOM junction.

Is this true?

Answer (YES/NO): YES